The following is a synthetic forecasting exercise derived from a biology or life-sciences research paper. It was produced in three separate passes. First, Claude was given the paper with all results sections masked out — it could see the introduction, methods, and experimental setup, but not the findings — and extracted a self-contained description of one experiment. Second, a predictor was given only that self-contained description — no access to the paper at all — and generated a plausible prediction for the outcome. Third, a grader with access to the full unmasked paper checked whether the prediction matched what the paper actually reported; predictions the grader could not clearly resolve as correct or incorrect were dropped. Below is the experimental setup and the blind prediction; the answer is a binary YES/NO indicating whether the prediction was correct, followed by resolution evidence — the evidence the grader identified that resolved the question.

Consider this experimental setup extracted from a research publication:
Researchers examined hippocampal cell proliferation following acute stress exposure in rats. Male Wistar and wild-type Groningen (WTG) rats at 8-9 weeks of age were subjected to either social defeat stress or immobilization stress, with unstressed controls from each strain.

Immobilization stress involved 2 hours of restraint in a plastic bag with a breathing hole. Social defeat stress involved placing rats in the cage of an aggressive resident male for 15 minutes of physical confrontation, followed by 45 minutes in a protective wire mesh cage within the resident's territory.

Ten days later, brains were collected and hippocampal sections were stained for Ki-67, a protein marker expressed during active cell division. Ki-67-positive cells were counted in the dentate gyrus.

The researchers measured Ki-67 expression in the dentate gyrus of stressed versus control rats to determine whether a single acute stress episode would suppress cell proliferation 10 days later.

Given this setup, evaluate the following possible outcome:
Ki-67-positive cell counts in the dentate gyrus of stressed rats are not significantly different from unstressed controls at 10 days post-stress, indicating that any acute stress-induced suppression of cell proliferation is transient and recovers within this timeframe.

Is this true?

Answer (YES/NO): YES